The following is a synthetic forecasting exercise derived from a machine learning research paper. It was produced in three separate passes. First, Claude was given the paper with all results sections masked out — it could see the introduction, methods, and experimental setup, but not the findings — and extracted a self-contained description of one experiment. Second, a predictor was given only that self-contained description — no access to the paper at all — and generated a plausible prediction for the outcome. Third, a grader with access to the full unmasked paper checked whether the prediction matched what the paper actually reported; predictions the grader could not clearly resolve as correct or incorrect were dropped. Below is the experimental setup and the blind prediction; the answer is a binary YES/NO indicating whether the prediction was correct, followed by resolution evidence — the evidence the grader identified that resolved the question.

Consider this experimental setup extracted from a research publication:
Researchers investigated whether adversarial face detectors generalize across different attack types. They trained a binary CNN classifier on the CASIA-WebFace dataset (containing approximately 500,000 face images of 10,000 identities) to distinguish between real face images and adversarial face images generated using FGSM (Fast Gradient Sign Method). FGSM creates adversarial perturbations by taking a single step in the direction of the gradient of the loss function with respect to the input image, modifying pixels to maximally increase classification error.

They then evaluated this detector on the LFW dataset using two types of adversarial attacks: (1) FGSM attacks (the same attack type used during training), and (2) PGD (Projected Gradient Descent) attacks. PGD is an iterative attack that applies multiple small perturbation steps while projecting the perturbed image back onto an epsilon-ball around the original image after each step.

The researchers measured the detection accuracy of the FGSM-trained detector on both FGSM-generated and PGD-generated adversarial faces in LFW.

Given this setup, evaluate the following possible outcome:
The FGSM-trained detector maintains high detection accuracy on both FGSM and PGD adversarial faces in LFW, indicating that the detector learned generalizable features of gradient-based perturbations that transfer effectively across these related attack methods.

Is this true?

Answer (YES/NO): NO